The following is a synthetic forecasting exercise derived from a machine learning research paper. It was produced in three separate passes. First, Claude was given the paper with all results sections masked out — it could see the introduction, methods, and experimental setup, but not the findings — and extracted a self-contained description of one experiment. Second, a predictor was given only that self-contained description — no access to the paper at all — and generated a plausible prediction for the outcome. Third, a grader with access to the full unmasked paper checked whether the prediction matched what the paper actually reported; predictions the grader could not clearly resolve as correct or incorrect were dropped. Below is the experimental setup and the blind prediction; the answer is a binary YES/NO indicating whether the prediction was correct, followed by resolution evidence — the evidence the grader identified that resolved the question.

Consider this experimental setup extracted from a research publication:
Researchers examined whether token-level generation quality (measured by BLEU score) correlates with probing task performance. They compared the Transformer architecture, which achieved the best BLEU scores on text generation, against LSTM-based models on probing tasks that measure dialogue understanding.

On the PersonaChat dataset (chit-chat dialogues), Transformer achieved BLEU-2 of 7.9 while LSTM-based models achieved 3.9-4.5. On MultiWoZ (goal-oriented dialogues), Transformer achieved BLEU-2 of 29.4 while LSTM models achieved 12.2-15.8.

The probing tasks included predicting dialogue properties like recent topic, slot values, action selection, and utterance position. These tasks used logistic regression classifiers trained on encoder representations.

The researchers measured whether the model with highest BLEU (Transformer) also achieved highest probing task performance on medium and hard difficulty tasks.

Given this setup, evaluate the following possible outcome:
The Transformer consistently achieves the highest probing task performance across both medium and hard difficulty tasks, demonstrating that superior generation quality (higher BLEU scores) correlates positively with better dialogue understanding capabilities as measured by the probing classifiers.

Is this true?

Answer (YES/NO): NO